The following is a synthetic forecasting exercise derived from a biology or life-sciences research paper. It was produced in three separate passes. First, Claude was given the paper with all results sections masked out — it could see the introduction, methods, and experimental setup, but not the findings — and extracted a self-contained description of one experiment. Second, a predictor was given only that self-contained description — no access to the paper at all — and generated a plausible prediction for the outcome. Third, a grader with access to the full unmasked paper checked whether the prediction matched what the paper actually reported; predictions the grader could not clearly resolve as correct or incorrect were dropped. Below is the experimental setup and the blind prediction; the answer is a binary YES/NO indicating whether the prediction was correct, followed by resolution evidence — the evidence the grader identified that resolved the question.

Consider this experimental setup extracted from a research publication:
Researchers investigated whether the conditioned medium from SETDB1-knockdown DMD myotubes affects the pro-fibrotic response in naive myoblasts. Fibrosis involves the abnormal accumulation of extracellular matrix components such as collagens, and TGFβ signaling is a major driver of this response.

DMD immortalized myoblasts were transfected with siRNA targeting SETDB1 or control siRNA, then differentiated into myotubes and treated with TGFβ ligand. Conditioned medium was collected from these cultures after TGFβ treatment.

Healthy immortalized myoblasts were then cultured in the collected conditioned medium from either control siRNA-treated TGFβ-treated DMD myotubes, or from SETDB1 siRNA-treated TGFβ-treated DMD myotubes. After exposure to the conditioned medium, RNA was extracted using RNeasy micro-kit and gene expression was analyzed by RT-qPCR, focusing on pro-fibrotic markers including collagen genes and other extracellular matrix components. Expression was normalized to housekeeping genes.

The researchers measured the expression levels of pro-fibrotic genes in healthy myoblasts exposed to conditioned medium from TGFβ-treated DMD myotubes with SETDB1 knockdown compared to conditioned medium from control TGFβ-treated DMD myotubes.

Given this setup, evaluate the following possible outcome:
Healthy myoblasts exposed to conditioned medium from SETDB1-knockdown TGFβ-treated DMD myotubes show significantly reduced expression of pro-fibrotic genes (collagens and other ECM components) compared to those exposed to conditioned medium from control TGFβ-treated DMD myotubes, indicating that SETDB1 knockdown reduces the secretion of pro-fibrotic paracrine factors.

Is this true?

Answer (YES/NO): NO